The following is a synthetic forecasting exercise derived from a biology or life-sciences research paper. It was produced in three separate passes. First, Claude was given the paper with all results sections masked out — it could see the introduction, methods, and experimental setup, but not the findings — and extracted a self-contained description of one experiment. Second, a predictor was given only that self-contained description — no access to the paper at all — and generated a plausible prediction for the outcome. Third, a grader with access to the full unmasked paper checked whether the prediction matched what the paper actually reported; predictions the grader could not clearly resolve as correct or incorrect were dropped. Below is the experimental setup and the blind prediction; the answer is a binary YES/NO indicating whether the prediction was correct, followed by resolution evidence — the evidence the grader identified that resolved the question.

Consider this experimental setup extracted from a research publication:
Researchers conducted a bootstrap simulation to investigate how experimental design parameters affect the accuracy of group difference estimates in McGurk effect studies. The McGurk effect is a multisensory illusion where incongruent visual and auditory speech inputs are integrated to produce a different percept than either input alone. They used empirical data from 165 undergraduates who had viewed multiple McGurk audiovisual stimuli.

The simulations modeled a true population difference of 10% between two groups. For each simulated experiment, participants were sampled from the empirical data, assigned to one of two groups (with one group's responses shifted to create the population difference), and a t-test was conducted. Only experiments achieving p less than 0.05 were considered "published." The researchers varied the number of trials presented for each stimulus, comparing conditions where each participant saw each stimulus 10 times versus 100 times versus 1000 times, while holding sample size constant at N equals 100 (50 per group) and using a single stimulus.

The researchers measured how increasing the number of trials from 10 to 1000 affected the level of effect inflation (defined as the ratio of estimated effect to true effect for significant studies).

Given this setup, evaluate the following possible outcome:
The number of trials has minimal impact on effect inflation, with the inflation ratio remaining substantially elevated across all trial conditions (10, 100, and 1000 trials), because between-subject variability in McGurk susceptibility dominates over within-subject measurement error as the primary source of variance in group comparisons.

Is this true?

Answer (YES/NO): YES